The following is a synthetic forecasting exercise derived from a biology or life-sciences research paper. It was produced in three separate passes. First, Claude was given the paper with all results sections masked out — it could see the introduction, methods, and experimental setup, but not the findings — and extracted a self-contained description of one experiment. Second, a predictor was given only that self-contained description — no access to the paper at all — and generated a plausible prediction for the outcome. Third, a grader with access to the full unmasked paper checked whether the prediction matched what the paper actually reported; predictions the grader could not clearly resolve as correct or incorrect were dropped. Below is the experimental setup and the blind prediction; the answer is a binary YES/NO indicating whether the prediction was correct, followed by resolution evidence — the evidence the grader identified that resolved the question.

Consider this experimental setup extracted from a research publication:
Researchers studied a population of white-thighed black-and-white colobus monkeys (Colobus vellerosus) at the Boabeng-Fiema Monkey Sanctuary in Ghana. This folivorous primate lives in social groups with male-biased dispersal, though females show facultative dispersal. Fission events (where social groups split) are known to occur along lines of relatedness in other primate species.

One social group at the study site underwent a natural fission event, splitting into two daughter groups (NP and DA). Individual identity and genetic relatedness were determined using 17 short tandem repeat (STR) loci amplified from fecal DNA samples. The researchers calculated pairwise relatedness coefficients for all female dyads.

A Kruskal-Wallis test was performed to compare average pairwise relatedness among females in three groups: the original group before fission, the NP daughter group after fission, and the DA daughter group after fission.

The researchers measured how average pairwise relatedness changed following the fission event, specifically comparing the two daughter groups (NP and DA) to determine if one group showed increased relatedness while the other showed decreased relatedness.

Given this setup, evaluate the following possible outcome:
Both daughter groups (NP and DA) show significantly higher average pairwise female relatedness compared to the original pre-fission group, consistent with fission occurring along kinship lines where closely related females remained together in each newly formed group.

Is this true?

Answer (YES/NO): NO